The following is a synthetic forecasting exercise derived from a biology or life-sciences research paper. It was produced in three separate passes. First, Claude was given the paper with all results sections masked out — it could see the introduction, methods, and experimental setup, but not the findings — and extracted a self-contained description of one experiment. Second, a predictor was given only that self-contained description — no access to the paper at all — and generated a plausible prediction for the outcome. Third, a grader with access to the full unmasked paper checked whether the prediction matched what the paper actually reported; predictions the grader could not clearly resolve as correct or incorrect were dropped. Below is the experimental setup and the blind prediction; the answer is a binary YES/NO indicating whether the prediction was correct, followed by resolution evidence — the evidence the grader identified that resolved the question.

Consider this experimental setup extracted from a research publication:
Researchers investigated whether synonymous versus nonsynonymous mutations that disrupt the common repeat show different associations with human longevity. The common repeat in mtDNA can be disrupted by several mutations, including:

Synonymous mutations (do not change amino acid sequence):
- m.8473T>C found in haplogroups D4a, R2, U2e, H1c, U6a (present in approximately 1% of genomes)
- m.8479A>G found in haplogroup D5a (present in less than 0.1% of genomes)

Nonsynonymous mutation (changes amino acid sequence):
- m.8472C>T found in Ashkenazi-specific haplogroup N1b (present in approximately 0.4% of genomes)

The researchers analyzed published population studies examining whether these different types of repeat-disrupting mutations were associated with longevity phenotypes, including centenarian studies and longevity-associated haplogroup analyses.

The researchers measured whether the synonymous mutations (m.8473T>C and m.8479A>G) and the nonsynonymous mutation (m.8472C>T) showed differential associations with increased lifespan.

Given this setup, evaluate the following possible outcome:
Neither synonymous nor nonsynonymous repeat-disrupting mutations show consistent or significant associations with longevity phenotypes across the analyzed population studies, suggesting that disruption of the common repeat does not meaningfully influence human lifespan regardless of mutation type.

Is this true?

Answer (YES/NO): NO